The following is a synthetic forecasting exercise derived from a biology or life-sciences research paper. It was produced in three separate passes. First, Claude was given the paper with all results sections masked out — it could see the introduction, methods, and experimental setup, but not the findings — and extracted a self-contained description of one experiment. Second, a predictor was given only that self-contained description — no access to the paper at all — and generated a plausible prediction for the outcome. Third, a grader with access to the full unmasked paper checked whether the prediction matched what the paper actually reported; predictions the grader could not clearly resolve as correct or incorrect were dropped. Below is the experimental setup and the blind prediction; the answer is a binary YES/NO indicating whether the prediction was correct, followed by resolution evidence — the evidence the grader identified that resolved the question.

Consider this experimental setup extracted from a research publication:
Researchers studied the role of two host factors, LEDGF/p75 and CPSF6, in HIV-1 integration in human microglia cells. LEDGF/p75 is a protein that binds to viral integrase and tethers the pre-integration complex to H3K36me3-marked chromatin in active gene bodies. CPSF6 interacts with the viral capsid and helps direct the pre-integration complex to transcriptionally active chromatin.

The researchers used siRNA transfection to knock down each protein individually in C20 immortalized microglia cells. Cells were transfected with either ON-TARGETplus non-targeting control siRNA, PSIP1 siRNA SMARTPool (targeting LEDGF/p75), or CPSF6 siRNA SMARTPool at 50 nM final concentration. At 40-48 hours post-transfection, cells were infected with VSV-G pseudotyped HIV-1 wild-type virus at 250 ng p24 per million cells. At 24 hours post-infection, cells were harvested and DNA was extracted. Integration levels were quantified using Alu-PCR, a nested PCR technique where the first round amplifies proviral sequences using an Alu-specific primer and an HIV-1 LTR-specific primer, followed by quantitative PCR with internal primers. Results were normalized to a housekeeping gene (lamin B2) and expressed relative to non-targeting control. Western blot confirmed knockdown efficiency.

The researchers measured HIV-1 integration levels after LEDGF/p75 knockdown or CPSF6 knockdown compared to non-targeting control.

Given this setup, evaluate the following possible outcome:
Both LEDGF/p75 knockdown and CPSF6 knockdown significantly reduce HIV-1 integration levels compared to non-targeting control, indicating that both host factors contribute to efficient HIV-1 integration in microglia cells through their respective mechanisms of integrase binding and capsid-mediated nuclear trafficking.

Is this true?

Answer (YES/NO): YES